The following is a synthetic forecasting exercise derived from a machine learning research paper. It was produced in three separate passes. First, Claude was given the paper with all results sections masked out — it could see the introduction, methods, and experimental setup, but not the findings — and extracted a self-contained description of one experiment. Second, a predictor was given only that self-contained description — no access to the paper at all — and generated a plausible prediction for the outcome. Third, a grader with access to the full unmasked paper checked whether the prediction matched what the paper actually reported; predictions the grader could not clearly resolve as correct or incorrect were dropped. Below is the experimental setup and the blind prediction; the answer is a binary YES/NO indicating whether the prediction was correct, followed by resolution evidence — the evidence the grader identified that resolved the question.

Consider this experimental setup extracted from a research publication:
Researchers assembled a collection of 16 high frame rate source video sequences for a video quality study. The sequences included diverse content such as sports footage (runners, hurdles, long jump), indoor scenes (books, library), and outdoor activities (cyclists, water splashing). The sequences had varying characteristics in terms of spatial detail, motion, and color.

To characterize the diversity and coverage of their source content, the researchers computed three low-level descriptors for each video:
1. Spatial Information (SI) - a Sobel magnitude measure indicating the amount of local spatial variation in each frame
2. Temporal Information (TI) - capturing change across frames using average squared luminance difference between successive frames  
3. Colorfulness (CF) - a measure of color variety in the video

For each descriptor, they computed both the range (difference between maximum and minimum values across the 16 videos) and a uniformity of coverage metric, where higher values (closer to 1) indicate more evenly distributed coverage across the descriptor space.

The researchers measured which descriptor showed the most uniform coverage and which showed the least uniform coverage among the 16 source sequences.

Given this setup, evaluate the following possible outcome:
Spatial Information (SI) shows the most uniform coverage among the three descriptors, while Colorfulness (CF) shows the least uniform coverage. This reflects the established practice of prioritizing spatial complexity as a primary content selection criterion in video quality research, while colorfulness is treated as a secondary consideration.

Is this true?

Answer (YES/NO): NO